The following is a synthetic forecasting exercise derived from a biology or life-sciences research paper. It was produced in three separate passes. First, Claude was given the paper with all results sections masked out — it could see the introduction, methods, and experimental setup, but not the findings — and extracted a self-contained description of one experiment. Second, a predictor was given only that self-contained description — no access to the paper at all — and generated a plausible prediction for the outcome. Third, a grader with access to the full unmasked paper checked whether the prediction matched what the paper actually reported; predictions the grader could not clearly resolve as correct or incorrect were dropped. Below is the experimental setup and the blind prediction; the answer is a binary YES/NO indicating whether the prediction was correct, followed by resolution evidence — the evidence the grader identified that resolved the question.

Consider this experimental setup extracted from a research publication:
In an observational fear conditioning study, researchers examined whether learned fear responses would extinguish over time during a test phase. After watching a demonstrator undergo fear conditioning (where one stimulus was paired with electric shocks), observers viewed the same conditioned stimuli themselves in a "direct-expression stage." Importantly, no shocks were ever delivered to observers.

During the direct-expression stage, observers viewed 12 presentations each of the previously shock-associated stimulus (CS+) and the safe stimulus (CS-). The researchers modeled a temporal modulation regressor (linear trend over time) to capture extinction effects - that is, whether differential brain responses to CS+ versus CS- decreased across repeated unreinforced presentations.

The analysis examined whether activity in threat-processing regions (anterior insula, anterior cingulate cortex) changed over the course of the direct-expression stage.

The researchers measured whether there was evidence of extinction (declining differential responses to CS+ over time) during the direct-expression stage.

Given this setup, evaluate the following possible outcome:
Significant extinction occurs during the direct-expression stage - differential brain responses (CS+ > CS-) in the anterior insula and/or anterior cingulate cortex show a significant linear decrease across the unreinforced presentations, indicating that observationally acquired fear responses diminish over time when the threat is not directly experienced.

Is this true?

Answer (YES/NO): YES